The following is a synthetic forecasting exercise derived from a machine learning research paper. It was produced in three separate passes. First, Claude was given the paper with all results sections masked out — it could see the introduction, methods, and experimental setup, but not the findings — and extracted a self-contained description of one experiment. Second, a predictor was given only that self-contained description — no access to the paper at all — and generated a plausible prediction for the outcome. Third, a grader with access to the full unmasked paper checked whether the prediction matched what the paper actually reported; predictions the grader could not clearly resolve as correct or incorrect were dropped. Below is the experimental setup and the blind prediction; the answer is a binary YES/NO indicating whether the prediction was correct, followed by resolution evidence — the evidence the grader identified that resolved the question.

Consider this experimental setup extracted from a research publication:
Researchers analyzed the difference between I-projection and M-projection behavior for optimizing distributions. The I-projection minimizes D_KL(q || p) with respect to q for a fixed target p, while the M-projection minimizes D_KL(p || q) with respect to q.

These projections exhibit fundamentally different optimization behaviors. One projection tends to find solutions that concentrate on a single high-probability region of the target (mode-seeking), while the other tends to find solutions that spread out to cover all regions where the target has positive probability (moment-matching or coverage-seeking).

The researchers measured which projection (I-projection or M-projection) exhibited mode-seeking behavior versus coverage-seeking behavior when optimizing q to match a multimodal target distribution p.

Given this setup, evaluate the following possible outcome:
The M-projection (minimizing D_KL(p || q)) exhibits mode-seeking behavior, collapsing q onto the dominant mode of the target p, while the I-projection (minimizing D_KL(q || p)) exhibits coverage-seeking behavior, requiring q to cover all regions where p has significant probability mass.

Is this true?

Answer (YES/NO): NO